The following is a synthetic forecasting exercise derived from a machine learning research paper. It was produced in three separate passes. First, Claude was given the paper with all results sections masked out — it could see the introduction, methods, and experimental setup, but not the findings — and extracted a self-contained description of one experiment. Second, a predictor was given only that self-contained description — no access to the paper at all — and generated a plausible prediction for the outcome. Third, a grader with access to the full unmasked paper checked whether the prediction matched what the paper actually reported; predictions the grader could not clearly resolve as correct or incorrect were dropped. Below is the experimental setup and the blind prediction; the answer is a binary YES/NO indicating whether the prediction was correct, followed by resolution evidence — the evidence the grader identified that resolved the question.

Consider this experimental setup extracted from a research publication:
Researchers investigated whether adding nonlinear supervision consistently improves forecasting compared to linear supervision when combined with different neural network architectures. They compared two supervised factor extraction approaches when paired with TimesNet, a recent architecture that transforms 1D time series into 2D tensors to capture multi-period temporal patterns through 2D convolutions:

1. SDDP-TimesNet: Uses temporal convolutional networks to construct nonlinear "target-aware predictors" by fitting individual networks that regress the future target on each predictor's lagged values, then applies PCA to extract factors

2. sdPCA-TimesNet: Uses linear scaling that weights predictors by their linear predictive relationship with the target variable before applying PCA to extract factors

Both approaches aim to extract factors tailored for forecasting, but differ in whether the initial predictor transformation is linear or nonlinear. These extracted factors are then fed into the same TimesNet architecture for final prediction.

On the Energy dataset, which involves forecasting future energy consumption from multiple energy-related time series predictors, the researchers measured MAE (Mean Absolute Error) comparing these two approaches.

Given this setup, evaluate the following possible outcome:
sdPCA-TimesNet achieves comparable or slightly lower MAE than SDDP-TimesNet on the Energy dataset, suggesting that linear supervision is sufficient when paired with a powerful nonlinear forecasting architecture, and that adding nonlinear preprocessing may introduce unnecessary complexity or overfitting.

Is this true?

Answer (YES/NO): YES